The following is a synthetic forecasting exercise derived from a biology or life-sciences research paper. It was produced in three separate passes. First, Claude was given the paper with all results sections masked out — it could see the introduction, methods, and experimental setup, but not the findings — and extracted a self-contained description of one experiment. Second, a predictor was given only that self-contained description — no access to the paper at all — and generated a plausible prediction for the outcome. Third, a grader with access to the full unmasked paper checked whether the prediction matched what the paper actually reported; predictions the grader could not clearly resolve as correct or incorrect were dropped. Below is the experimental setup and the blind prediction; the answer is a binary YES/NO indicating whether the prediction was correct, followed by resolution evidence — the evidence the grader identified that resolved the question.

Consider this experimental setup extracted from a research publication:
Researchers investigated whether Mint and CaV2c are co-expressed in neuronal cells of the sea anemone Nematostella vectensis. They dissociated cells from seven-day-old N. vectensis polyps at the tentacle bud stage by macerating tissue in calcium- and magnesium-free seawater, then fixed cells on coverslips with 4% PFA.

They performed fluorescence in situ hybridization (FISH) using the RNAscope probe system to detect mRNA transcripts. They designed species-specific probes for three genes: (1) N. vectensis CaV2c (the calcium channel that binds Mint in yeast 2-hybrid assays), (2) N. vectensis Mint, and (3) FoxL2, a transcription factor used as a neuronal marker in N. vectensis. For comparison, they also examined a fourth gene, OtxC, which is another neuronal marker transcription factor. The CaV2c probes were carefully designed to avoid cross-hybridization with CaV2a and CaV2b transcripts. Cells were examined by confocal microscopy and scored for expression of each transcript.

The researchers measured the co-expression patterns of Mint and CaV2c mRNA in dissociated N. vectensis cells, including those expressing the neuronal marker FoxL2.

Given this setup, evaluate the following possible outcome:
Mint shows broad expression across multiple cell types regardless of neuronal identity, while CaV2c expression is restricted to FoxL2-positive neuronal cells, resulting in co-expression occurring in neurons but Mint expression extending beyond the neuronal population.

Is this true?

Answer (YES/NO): NO